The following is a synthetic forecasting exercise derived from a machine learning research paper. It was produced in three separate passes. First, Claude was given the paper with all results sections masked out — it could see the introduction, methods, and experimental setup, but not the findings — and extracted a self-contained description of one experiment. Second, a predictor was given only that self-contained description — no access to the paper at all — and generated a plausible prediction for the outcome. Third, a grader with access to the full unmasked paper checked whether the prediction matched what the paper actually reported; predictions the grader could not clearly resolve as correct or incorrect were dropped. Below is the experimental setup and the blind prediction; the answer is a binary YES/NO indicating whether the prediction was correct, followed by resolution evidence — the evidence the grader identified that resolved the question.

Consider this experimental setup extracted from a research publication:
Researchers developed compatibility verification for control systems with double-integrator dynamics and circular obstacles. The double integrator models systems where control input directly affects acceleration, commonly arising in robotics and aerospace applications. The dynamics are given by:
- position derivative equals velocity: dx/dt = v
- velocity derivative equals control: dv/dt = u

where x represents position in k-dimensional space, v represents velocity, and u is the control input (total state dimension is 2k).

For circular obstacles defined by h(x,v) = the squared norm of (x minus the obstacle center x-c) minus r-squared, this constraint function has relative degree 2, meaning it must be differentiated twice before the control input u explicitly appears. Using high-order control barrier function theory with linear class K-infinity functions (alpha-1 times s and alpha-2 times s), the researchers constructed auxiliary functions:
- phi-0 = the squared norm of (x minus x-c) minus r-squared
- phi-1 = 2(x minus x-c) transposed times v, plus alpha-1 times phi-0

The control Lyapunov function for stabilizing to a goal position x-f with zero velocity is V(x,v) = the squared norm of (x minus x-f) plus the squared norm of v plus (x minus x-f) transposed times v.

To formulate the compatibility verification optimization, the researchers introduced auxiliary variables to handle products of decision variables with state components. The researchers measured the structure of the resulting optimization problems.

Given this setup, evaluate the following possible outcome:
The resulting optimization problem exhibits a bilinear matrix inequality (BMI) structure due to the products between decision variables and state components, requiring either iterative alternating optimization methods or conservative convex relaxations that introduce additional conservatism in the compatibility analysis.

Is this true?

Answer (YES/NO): NO